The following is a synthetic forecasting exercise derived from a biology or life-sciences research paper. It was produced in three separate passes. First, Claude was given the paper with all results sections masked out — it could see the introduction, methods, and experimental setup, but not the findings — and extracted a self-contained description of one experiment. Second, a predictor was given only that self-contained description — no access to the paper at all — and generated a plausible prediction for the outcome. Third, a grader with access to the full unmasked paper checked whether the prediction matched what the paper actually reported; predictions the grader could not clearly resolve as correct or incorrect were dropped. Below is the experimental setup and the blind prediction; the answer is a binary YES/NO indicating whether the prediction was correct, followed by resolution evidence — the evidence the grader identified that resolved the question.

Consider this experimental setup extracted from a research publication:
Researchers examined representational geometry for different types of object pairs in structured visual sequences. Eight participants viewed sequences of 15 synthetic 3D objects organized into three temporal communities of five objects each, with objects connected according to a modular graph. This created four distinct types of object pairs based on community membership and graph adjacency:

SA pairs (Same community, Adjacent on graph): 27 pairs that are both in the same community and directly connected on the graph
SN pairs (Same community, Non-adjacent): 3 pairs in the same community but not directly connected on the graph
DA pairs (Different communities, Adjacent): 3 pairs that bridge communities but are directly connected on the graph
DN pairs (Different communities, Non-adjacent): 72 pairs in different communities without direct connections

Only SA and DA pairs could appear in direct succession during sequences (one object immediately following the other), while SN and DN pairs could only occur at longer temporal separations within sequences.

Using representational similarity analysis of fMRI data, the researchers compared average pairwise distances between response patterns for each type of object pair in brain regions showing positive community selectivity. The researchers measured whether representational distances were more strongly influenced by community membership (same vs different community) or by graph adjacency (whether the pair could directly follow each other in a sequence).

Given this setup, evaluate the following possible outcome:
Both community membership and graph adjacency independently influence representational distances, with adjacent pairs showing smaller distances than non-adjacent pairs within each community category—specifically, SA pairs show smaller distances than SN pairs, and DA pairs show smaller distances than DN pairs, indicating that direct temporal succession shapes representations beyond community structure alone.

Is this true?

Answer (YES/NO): NO